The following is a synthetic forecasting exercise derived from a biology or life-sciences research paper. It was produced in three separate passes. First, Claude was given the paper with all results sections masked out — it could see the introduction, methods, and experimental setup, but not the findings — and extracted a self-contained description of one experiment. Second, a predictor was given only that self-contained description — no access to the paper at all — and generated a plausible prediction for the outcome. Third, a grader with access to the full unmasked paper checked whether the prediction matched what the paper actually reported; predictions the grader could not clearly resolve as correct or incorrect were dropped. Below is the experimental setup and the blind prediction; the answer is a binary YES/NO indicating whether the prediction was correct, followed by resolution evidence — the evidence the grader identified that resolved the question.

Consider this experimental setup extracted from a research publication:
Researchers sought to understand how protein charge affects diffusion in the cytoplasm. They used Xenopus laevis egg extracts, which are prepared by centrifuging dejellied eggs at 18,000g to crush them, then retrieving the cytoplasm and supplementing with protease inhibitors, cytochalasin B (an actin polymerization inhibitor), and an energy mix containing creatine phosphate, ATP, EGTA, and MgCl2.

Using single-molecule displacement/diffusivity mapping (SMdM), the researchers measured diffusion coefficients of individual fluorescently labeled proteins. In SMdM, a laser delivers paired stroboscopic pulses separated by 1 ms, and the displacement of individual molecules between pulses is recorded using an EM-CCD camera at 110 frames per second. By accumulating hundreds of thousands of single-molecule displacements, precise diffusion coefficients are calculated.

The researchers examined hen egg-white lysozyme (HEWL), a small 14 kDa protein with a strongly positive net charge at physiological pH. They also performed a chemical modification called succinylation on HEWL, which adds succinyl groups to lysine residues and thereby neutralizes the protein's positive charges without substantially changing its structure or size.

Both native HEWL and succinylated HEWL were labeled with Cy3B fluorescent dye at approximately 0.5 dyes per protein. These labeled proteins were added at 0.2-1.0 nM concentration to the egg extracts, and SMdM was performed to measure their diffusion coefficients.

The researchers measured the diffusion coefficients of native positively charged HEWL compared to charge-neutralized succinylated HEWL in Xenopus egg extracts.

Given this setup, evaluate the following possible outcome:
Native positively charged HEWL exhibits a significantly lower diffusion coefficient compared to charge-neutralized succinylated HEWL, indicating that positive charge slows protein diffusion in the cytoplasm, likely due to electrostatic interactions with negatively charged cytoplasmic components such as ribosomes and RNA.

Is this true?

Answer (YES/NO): YES